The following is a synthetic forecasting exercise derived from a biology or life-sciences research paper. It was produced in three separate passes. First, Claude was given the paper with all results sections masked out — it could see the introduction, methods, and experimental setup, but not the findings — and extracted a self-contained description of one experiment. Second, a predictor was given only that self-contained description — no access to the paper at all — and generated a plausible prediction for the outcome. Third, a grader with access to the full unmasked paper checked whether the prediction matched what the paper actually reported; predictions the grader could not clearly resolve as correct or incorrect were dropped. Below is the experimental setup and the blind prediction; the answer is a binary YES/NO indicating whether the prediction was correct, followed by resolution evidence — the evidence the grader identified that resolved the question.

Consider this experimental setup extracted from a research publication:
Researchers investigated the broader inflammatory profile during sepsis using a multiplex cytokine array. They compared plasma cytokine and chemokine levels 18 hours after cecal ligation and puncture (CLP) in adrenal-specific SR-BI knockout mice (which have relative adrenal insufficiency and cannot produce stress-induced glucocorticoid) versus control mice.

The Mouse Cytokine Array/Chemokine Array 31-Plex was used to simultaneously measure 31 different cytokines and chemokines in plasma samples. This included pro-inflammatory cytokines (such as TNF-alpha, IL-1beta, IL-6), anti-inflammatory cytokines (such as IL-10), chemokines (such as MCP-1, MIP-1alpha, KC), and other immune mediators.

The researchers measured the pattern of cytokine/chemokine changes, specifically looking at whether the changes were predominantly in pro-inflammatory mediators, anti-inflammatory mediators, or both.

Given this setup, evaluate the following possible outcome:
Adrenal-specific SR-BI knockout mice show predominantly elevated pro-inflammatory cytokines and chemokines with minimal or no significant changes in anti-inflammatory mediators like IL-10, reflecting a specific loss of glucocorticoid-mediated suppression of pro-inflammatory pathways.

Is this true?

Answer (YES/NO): NO